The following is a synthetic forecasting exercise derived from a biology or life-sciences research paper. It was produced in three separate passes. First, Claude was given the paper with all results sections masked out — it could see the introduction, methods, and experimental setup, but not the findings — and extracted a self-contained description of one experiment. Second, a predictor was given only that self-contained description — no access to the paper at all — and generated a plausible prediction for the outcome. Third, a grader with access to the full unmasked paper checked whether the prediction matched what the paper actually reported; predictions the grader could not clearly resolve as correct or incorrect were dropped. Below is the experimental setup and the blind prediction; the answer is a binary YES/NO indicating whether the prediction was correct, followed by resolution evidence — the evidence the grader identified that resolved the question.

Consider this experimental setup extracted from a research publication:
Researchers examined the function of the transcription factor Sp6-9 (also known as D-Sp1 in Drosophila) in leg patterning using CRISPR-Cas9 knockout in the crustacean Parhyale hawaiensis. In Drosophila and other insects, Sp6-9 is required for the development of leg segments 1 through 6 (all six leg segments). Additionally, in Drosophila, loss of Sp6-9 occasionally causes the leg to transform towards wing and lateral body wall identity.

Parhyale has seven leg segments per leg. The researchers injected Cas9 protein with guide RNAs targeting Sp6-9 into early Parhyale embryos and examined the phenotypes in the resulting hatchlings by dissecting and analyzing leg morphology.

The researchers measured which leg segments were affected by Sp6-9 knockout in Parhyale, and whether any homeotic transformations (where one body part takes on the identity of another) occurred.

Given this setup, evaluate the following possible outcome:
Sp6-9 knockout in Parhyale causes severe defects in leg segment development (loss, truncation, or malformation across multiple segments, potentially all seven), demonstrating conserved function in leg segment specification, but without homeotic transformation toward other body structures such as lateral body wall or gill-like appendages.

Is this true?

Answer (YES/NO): YES